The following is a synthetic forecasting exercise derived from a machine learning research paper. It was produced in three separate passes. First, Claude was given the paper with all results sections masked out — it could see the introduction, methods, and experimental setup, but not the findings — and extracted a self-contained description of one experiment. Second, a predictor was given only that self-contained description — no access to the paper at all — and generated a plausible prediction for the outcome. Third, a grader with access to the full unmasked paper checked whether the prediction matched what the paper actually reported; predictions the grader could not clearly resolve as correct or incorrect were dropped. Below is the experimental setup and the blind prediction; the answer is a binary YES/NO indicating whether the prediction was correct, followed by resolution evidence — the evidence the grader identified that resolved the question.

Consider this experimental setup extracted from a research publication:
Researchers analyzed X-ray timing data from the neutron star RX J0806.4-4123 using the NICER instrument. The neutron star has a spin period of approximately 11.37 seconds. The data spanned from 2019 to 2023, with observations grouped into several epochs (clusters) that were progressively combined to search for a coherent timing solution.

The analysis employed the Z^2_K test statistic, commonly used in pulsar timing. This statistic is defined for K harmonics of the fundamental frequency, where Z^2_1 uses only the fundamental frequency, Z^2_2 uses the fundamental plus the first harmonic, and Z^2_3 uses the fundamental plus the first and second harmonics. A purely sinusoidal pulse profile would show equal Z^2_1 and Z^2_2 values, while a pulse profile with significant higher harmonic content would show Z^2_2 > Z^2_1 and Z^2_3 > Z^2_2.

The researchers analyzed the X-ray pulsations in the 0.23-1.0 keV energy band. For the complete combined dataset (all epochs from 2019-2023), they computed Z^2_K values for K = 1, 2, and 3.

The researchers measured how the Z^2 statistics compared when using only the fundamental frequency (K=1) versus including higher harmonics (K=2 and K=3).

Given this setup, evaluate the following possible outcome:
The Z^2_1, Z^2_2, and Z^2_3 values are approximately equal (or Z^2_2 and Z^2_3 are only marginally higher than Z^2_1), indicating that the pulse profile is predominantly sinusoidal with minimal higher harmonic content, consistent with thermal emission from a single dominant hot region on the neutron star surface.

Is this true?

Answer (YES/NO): NO